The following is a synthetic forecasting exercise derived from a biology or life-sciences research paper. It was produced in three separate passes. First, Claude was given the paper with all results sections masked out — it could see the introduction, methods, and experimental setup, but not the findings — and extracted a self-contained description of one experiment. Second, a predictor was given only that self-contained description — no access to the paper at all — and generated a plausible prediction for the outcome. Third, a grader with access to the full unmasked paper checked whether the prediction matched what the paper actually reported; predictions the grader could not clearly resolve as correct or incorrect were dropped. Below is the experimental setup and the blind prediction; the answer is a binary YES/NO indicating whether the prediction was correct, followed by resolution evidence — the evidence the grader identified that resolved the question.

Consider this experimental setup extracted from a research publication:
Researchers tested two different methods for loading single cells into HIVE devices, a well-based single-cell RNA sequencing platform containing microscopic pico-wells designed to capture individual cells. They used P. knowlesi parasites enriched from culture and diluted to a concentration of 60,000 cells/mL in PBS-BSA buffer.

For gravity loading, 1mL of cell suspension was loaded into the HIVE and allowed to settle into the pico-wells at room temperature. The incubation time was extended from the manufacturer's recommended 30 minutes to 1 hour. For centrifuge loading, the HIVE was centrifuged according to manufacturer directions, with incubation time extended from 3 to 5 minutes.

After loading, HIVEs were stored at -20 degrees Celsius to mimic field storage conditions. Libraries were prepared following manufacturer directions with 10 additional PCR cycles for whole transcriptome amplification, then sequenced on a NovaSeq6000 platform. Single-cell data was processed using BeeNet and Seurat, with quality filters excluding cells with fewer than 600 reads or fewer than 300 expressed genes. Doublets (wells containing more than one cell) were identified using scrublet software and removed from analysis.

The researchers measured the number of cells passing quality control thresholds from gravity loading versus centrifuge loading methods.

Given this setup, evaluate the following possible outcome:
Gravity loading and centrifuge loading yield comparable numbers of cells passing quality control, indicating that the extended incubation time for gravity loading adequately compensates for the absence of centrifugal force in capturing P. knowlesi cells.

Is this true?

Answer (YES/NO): NO